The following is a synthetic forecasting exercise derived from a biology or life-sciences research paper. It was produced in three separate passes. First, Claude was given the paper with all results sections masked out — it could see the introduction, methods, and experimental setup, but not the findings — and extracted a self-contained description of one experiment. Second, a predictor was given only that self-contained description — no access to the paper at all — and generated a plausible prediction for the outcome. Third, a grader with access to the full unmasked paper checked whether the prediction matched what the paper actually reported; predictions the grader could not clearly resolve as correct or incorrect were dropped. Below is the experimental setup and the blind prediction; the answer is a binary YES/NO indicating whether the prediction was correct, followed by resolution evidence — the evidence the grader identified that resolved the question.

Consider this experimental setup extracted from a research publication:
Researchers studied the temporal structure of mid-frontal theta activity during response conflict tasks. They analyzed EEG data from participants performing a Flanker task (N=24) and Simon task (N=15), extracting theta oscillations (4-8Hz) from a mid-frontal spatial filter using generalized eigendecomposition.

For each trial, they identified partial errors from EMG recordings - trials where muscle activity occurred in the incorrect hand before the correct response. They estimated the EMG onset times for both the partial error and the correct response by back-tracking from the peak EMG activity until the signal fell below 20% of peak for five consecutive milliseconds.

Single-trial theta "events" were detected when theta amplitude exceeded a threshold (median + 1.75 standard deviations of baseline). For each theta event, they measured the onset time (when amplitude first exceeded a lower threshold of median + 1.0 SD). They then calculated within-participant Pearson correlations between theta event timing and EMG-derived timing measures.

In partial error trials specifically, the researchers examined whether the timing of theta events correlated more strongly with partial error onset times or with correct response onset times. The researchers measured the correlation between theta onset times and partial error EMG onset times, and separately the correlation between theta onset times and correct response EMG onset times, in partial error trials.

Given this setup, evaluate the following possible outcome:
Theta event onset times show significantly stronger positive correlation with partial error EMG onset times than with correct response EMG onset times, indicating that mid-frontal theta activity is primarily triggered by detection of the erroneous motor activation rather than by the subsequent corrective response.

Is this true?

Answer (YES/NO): NO